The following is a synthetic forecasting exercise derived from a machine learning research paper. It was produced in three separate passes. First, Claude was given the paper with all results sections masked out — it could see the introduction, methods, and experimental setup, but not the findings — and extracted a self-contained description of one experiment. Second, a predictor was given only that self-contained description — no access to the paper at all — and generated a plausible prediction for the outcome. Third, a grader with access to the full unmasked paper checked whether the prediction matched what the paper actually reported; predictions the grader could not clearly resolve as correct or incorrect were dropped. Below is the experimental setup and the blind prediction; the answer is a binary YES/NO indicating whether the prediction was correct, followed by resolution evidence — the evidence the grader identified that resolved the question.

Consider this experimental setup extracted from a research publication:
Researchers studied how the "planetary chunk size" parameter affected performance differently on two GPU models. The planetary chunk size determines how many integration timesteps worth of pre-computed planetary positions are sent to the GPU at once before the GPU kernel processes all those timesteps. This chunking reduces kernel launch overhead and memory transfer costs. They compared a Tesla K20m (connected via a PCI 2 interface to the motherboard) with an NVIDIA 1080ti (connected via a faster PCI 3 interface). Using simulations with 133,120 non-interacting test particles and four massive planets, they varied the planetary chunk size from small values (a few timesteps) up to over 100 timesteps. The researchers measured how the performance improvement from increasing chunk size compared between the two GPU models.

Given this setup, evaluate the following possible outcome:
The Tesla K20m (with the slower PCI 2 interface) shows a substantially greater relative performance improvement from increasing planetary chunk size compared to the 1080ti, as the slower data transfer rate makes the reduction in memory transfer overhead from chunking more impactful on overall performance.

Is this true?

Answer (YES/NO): YES